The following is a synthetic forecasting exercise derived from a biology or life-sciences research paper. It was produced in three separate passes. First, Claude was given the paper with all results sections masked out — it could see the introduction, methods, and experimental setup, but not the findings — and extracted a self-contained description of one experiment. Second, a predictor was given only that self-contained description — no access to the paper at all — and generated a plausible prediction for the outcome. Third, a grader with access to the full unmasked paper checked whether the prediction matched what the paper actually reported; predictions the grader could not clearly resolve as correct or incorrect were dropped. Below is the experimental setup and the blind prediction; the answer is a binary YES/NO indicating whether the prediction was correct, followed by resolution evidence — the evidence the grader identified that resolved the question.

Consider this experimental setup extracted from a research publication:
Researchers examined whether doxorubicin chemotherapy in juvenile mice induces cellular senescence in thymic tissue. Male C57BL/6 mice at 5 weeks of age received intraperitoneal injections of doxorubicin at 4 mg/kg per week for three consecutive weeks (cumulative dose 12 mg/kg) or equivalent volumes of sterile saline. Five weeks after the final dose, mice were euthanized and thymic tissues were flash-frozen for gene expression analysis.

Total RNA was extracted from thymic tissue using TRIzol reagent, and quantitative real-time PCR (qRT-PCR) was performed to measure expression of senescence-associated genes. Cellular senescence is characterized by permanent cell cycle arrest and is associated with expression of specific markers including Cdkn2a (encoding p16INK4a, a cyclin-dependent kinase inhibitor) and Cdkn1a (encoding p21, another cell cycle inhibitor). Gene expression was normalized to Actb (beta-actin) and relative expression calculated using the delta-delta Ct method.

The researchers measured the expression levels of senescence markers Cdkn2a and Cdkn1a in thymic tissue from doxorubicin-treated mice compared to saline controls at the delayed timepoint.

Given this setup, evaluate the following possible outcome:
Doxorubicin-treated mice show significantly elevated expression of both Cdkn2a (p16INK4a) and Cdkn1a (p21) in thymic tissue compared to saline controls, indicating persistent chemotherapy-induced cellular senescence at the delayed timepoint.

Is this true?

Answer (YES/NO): NO